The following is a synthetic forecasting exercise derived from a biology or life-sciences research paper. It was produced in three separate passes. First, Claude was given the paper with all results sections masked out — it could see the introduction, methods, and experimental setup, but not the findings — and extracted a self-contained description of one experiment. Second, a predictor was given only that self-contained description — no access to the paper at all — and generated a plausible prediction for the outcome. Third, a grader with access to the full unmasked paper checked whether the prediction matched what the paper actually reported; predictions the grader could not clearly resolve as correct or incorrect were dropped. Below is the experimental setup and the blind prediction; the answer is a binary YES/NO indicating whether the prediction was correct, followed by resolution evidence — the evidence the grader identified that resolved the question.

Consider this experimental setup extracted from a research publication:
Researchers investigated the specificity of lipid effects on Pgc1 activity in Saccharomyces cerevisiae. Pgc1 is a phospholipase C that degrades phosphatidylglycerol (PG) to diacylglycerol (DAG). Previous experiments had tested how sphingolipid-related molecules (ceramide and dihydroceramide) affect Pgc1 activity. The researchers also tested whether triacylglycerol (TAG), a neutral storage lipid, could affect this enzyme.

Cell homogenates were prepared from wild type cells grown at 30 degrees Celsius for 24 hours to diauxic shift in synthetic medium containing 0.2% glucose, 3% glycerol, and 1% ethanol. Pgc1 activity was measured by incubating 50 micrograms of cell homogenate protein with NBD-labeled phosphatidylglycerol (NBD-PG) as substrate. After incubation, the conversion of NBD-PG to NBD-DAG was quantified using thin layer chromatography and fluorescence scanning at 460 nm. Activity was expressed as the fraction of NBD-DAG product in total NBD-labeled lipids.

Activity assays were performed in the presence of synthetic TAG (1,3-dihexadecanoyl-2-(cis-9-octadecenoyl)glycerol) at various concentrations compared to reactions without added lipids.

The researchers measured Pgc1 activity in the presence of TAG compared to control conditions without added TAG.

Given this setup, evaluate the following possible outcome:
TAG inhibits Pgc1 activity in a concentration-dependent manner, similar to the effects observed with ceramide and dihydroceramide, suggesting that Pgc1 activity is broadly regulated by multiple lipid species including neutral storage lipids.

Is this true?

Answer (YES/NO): NO